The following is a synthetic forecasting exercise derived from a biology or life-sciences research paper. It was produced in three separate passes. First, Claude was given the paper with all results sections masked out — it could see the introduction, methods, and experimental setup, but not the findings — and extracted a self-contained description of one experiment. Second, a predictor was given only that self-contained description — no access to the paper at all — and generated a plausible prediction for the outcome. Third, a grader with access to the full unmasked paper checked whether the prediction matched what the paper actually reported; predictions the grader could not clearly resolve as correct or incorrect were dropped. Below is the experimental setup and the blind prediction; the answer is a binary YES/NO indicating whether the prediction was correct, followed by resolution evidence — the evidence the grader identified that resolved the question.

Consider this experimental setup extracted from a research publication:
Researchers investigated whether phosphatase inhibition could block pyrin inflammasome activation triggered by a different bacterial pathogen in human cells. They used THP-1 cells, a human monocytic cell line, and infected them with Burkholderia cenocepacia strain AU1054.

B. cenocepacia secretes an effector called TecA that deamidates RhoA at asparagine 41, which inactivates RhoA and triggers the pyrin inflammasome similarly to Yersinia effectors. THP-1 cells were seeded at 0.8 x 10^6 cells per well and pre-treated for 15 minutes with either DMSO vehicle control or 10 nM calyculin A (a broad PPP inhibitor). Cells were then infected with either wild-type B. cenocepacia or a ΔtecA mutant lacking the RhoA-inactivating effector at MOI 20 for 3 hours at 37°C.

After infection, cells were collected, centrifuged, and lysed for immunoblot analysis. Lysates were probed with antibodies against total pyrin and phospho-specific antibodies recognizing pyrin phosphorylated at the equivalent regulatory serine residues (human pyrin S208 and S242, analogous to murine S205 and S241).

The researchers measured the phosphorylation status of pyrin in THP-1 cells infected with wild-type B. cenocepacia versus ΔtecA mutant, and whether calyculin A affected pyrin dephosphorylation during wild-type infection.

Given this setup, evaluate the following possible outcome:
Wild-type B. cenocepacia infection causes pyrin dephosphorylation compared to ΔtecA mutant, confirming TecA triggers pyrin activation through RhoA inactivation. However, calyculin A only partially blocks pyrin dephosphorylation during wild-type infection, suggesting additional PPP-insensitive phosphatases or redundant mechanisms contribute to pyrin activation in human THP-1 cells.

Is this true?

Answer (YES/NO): NO